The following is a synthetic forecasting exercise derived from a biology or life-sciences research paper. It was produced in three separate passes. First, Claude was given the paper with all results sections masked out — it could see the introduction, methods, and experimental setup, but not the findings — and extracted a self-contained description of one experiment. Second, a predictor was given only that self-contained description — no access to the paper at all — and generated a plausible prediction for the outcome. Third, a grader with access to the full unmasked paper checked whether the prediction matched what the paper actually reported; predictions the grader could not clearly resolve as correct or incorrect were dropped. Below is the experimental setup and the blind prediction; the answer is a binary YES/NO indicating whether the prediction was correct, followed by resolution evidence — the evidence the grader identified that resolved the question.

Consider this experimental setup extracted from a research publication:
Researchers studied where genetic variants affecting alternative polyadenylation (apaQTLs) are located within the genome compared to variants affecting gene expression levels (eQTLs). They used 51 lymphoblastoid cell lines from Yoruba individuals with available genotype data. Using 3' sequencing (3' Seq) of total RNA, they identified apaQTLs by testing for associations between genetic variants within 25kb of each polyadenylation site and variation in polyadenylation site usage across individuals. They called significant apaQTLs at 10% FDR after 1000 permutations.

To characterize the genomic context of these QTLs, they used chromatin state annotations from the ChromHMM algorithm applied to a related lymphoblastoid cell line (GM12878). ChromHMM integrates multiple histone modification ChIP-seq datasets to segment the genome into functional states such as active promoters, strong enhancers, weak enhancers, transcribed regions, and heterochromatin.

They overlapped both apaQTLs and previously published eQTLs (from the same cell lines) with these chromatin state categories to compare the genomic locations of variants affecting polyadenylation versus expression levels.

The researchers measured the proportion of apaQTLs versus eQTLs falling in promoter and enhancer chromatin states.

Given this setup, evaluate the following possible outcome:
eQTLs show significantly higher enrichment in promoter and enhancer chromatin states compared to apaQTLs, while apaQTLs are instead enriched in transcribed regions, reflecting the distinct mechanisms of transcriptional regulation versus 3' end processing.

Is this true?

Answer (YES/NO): NO